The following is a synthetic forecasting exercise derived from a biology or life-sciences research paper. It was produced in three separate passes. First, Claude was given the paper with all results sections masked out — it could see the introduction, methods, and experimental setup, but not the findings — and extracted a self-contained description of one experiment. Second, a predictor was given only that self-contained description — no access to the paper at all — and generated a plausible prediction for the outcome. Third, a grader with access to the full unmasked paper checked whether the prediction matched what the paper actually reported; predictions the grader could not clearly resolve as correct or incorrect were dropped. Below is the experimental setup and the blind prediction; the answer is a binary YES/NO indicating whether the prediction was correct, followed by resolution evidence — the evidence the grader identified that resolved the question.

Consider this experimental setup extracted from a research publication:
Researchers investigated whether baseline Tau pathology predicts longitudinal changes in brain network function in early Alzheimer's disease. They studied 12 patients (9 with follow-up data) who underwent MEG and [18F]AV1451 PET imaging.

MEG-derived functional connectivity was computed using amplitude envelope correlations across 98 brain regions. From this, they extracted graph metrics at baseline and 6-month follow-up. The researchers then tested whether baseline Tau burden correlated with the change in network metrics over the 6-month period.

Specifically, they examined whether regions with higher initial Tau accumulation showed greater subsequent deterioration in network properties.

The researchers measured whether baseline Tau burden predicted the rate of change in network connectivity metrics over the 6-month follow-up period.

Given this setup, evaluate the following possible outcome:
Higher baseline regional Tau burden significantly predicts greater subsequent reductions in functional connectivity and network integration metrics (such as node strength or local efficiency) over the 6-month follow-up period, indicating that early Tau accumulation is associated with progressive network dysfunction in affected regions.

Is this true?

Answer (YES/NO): NO